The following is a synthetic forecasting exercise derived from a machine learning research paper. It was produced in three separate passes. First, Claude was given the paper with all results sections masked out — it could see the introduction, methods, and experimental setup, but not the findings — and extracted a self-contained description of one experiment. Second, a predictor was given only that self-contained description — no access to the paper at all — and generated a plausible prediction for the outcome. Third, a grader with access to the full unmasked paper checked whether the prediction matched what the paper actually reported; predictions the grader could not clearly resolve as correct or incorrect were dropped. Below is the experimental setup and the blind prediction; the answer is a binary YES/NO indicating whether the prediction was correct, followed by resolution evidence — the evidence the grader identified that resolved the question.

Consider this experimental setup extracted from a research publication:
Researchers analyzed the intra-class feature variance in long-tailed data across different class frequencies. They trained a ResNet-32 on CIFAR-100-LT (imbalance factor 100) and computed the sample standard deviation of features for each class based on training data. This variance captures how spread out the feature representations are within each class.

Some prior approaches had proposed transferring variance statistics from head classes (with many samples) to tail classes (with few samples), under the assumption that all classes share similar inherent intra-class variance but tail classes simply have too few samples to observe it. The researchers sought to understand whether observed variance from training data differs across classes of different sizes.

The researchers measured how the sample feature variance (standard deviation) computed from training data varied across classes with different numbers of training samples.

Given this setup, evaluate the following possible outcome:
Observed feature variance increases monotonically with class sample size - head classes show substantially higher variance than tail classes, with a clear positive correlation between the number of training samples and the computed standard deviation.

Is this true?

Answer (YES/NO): YES